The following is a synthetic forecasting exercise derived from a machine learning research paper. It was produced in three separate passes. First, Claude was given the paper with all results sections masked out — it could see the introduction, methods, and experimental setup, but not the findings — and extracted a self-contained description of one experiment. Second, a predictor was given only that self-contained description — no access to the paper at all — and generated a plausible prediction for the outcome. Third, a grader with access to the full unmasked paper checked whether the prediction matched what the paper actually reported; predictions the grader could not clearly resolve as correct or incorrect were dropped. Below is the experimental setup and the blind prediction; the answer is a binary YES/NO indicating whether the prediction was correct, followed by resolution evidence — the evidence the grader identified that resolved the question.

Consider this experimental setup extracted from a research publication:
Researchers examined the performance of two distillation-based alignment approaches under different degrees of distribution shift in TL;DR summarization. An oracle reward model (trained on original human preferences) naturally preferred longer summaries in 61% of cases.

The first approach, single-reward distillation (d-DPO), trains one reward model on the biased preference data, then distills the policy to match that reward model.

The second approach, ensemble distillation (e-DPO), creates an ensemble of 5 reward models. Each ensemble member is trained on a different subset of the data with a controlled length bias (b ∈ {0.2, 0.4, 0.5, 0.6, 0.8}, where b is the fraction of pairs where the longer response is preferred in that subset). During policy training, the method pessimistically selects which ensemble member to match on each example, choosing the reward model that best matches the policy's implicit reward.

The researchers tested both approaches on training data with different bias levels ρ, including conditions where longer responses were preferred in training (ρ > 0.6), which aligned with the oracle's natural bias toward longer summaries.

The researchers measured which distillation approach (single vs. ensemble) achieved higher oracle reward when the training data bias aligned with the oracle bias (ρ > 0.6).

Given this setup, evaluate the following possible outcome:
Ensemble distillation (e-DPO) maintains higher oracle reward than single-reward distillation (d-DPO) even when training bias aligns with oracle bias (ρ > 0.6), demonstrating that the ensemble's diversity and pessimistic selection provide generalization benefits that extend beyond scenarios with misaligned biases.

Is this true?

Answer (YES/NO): NO